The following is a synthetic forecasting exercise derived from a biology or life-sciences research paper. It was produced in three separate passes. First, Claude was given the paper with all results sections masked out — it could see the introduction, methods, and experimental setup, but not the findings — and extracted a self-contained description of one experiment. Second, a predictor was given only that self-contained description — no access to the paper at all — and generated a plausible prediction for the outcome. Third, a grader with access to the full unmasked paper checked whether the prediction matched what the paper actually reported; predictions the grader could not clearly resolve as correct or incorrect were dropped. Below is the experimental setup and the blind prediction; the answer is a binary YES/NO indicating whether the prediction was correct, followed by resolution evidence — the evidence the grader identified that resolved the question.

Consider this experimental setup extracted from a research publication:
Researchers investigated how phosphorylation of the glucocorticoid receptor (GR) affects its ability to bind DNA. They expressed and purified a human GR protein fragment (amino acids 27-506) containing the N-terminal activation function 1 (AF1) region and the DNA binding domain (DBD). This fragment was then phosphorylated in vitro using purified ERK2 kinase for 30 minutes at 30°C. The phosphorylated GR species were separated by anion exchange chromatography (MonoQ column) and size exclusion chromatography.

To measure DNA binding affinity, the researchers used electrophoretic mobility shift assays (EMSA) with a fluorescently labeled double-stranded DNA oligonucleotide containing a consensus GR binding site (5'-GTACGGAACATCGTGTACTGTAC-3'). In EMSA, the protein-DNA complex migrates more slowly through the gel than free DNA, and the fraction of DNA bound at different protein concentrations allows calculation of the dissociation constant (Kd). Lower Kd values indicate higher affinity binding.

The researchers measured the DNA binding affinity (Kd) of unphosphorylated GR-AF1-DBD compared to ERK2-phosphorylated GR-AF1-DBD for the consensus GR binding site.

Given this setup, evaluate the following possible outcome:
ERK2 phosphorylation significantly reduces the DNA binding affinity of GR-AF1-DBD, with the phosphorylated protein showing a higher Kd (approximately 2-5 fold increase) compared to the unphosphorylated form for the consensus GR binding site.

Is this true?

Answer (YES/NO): NO